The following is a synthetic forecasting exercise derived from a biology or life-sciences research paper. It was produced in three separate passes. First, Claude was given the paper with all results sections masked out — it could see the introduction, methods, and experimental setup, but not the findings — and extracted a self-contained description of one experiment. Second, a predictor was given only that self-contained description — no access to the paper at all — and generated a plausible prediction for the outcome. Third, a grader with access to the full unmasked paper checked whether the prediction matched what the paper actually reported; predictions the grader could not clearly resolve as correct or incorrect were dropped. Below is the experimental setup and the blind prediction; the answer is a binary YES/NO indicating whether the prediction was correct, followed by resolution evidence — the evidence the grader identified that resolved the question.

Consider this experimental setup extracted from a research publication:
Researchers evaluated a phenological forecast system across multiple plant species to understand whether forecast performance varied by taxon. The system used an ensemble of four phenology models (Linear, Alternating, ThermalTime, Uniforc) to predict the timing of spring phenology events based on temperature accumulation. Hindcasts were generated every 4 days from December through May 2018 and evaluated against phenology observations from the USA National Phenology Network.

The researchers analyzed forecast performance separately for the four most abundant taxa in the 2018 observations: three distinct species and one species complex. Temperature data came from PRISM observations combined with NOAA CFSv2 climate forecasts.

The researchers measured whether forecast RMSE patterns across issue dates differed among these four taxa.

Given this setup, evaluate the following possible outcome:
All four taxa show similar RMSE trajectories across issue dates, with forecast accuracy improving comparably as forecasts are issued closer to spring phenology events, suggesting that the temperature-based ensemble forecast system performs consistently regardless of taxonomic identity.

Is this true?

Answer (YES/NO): NO